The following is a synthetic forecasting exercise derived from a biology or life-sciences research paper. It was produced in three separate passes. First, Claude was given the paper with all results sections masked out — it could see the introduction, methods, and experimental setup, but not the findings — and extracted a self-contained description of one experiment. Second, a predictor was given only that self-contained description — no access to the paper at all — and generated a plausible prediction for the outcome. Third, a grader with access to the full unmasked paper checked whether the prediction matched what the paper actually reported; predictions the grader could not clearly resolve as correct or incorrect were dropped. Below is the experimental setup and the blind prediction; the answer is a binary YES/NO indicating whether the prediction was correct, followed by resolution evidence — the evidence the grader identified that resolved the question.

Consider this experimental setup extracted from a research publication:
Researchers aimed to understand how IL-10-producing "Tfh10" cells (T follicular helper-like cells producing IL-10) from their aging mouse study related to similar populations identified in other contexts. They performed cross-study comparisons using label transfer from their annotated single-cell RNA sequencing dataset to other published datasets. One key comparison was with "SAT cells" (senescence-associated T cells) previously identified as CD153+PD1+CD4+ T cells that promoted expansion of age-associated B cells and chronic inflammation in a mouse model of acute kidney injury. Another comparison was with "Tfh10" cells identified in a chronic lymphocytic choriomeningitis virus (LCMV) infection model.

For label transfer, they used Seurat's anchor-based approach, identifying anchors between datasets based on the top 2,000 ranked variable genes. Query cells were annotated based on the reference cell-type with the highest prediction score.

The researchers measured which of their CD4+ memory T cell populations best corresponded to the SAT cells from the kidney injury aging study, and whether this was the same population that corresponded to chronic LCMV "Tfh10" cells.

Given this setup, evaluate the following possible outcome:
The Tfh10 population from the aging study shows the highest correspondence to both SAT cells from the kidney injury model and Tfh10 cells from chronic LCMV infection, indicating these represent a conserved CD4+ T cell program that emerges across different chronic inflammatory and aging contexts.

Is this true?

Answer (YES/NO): NO